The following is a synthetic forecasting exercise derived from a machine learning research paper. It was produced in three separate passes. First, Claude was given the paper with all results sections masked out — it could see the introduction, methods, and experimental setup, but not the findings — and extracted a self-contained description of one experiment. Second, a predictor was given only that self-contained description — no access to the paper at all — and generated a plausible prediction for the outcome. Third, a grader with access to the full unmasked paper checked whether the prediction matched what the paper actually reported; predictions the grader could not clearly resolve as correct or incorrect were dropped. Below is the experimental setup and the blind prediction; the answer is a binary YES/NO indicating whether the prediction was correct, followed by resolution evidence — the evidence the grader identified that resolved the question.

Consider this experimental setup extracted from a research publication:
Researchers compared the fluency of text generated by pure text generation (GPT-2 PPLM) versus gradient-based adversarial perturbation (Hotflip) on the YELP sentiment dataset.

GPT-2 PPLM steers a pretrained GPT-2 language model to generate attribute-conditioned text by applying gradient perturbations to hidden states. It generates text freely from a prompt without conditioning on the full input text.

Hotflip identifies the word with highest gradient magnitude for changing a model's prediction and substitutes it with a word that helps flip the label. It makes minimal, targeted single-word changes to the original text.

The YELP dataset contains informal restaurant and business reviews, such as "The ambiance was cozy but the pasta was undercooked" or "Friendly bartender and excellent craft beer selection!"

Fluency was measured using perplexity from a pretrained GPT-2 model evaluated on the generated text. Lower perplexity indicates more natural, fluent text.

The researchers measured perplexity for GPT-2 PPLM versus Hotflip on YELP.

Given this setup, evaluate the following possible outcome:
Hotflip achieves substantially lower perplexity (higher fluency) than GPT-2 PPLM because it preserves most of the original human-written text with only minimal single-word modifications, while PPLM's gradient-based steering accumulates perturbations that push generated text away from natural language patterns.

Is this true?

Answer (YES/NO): NO